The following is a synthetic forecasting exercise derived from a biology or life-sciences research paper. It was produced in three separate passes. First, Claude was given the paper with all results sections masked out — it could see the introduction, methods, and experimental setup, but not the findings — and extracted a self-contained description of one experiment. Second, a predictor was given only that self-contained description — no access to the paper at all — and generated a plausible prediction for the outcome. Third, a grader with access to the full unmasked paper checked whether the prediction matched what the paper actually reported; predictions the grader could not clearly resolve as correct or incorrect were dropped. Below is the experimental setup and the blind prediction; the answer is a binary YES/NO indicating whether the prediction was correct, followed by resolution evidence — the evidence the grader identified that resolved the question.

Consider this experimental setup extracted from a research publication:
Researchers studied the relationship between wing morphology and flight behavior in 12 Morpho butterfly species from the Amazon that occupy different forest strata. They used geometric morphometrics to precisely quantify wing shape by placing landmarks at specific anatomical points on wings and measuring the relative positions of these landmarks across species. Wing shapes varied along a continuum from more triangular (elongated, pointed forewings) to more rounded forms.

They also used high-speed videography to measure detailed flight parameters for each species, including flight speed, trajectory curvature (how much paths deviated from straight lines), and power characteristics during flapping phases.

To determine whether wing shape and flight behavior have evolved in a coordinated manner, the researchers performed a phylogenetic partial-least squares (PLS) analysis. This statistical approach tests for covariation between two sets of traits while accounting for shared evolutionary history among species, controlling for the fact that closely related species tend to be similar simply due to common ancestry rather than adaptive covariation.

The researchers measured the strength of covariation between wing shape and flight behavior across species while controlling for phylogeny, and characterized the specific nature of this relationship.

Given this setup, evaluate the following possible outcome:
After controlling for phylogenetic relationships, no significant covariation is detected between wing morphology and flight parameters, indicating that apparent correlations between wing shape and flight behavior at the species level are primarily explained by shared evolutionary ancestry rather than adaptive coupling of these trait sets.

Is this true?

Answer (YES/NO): NO